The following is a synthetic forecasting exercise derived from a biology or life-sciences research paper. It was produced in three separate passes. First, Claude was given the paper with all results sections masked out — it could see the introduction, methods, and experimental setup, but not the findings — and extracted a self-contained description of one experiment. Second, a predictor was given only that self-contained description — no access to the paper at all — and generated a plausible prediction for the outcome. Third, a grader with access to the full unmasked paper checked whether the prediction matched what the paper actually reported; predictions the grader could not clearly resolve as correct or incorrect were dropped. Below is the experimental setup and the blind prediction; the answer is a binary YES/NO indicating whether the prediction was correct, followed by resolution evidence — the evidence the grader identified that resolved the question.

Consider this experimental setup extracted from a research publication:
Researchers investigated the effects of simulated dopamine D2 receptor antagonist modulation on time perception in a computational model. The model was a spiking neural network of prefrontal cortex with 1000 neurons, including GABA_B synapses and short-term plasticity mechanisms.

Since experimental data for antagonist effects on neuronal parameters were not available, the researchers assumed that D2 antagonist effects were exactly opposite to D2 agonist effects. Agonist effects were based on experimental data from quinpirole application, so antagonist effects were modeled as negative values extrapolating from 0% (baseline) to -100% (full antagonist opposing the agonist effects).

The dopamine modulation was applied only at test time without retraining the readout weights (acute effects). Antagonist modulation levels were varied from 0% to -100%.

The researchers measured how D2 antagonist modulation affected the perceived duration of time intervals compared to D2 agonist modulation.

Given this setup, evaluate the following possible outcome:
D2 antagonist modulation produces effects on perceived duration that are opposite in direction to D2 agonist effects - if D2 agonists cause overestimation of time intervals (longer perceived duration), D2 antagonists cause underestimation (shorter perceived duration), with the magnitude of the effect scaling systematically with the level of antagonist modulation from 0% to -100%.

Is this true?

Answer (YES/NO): NO